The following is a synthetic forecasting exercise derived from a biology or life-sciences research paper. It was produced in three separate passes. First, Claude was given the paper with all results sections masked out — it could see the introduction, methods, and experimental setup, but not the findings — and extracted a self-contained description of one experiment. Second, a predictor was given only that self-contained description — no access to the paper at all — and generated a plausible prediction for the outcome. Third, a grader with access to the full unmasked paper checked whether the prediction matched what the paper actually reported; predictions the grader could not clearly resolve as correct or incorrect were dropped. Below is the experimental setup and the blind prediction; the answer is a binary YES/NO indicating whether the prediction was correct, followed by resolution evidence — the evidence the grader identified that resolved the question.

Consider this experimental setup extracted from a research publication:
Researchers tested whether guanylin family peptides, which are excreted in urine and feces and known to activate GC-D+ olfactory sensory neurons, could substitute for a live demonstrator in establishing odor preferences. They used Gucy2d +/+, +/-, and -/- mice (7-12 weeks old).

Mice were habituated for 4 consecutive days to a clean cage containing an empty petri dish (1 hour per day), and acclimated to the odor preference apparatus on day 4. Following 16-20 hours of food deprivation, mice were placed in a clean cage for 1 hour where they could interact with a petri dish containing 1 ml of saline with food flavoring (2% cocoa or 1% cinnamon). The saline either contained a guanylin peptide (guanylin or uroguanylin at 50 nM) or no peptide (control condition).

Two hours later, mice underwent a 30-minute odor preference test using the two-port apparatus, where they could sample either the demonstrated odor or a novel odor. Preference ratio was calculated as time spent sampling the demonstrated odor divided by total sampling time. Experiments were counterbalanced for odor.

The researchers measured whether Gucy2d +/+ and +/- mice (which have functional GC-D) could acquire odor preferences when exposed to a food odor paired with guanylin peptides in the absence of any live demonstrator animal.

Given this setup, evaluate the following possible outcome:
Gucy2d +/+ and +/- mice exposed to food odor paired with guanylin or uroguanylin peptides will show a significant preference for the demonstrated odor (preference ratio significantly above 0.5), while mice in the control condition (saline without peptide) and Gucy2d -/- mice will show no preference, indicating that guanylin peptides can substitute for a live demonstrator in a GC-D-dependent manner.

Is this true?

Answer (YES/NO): YES